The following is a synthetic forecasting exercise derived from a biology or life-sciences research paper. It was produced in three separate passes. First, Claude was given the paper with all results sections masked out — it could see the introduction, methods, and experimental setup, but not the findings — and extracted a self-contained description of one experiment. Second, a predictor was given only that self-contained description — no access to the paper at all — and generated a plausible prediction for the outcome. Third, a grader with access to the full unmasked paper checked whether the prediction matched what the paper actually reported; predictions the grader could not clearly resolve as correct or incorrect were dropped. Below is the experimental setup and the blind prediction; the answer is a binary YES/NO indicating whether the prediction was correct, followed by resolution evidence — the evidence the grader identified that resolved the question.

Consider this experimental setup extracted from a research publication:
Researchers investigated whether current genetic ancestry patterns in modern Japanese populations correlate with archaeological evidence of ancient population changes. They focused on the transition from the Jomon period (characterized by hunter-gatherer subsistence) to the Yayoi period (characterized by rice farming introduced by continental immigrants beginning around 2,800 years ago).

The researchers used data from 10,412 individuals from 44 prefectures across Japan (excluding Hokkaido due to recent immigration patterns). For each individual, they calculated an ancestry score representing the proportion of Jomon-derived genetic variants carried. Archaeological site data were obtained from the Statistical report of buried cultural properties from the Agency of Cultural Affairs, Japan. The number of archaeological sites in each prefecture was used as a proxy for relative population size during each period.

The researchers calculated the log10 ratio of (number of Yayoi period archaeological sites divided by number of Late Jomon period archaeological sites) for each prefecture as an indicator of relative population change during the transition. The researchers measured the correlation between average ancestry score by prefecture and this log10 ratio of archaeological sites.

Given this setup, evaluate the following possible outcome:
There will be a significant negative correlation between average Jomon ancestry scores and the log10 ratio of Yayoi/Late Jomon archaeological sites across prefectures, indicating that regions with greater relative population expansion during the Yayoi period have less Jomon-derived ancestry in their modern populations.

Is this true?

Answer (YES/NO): YES